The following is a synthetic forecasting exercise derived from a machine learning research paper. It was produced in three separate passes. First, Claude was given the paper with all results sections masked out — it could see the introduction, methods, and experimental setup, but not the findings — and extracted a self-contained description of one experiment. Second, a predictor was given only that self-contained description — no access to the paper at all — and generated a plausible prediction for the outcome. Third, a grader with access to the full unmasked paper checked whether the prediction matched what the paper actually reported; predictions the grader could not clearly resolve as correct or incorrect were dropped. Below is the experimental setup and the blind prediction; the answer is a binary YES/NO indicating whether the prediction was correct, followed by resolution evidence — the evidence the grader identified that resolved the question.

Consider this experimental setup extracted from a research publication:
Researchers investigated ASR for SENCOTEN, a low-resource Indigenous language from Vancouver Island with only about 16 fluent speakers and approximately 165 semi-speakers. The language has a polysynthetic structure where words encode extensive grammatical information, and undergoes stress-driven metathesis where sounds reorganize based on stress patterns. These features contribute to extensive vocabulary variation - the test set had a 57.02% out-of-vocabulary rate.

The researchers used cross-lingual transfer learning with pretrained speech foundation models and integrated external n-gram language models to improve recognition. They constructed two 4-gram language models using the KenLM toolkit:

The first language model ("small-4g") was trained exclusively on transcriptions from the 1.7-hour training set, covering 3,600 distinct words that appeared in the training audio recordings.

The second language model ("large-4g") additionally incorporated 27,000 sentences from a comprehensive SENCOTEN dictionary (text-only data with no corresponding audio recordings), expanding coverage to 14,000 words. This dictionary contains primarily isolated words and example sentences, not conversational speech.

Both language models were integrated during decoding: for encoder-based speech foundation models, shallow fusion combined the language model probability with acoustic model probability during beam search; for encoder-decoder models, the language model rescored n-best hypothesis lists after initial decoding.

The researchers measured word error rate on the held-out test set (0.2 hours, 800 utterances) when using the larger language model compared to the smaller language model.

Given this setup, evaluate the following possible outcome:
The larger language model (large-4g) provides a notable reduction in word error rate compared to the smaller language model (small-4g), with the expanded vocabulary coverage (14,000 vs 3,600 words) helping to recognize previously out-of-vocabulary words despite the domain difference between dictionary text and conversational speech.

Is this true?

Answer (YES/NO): YES